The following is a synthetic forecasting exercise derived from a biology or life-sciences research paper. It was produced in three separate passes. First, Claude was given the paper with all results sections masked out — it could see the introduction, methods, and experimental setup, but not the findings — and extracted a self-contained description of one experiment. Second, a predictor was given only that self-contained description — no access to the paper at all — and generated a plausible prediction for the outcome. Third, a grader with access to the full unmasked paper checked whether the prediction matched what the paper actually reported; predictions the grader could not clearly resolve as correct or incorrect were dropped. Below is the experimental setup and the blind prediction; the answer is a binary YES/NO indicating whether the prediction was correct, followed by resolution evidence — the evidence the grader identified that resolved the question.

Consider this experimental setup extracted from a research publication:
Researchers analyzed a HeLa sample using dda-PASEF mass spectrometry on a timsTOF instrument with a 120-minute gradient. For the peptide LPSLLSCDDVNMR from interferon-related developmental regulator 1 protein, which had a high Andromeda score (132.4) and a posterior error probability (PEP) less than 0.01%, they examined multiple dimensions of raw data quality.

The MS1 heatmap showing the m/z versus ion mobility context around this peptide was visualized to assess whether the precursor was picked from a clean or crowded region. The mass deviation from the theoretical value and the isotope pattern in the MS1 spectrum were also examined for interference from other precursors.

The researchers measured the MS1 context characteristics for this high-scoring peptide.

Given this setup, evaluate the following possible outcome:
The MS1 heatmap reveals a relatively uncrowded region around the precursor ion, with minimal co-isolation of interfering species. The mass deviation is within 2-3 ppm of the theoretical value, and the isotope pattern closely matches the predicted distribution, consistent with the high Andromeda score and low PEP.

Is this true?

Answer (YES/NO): NO